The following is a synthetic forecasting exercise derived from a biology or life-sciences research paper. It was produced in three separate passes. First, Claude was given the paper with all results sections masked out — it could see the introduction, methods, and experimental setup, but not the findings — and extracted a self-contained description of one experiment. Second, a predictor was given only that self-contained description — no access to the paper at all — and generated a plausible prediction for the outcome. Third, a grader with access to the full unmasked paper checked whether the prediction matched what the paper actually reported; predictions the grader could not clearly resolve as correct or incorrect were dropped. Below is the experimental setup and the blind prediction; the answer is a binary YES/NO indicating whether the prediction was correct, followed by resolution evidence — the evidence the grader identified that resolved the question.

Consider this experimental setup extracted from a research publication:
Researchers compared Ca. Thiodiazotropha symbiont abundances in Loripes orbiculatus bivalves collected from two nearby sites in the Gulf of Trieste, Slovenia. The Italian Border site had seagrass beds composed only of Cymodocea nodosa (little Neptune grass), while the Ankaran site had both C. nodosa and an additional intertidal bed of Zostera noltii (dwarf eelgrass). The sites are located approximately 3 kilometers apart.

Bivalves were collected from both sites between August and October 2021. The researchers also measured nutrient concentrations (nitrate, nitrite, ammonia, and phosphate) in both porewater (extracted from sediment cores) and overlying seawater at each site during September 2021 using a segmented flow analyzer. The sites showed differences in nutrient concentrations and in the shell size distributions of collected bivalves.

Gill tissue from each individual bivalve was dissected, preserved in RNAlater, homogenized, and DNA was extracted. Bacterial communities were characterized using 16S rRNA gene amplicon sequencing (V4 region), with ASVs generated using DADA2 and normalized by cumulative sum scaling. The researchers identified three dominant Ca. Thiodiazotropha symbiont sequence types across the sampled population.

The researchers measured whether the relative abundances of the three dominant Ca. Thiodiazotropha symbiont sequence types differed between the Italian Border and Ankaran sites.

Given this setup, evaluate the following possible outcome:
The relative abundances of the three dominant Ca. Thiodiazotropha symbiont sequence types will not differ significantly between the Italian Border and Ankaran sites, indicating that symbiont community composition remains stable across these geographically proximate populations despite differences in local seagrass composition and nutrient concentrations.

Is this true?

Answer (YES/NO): YES